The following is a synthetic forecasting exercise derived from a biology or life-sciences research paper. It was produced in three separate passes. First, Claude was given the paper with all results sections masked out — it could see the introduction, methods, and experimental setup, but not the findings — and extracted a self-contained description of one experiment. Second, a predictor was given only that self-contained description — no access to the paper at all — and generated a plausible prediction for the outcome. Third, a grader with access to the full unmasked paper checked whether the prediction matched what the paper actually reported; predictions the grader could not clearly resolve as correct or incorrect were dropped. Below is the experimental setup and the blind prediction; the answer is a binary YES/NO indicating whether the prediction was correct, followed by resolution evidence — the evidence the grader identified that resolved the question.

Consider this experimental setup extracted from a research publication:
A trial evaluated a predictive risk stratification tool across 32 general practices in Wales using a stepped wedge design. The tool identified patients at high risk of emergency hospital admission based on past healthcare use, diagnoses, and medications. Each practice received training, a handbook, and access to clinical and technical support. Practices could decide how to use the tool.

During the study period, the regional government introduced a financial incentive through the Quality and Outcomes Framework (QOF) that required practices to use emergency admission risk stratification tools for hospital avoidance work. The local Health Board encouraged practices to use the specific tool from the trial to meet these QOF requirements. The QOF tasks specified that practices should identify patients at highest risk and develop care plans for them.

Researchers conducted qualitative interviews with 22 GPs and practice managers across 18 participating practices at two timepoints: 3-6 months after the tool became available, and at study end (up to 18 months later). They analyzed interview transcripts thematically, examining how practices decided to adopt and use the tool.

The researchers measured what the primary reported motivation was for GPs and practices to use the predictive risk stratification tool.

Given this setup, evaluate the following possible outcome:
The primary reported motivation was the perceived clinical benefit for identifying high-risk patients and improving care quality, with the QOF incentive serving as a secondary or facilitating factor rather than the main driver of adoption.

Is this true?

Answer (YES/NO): NO